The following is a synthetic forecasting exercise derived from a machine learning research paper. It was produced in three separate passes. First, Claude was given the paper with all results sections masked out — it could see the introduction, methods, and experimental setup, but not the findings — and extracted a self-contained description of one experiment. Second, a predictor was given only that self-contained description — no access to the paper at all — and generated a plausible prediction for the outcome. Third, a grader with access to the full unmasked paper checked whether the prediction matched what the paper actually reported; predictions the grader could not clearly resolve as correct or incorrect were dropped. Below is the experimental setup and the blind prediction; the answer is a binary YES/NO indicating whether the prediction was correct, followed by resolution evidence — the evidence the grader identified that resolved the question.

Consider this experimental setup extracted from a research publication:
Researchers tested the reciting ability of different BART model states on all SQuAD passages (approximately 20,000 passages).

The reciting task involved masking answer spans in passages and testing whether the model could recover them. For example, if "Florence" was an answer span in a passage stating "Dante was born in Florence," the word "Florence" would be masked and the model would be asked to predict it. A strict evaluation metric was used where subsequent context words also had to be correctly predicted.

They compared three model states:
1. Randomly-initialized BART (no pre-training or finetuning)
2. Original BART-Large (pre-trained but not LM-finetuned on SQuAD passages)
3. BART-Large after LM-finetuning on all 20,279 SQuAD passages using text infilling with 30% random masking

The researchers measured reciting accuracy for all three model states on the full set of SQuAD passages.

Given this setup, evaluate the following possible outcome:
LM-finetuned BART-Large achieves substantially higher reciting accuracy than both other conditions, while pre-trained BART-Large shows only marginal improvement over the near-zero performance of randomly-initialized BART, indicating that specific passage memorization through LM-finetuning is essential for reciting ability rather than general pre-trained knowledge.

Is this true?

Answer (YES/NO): NO